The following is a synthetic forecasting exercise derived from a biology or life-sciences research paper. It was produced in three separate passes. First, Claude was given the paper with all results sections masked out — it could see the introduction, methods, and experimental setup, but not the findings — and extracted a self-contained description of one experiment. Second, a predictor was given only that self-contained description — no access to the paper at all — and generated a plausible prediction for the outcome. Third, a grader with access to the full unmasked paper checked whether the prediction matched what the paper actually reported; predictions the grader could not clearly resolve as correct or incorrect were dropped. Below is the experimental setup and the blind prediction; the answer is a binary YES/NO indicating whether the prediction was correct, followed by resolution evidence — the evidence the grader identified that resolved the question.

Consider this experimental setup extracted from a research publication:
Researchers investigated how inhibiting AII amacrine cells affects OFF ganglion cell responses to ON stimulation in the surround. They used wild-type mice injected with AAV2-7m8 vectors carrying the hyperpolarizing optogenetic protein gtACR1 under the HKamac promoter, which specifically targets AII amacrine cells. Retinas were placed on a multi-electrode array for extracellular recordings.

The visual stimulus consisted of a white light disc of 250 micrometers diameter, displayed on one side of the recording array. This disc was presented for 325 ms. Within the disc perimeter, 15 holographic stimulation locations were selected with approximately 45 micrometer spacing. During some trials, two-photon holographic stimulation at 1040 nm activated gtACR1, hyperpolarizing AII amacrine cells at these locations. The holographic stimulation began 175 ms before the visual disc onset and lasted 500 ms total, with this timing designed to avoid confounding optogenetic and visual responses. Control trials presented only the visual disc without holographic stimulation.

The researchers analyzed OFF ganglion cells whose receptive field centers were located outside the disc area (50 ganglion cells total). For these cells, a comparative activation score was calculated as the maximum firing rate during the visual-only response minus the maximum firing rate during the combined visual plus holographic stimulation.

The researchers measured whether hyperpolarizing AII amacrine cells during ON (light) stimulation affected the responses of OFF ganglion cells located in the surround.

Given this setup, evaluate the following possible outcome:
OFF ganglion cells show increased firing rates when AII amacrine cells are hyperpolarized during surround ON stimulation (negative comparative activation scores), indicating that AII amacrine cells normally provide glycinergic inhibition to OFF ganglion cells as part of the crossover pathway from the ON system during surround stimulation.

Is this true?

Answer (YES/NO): NO